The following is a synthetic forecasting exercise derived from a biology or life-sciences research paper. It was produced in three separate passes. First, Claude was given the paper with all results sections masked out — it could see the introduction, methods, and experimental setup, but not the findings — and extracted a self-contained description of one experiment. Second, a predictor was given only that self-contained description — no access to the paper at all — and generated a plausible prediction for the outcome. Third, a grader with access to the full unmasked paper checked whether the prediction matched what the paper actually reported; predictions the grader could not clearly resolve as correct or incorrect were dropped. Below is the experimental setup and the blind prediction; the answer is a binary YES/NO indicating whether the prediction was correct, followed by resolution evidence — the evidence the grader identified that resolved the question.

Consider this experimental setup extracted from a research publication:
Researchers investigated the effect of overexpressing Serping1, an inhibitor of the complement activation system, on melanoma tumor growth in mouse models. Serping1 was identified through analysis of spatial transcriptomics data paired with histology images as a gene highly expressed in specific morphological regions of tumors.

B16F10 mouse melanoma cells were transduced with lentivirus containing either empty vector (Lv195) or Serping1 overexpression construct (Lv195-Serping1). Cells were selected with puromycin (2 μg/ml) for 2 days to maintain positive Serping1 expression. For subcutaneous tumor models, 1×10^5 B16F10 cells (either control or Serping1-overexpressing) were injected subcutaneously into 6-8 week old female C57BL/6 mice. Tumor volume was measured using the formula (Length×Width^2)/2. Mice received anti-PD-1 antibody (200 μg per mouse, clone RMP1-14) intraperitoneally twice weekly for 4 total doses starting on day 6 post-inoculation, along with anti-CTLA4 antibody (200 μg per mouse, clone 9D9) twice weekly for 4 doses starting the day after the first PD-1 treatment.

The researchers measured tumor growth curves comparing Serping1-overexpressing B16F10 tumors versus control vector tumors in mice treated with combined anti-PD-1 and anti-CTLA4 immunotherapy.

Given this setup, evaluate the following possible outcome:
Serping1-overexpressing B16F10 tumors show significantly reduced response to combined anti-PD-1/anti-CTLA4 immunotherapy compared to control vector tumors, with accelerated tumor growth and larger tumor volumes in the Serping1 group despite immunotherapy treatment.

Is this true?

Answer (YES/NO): NO